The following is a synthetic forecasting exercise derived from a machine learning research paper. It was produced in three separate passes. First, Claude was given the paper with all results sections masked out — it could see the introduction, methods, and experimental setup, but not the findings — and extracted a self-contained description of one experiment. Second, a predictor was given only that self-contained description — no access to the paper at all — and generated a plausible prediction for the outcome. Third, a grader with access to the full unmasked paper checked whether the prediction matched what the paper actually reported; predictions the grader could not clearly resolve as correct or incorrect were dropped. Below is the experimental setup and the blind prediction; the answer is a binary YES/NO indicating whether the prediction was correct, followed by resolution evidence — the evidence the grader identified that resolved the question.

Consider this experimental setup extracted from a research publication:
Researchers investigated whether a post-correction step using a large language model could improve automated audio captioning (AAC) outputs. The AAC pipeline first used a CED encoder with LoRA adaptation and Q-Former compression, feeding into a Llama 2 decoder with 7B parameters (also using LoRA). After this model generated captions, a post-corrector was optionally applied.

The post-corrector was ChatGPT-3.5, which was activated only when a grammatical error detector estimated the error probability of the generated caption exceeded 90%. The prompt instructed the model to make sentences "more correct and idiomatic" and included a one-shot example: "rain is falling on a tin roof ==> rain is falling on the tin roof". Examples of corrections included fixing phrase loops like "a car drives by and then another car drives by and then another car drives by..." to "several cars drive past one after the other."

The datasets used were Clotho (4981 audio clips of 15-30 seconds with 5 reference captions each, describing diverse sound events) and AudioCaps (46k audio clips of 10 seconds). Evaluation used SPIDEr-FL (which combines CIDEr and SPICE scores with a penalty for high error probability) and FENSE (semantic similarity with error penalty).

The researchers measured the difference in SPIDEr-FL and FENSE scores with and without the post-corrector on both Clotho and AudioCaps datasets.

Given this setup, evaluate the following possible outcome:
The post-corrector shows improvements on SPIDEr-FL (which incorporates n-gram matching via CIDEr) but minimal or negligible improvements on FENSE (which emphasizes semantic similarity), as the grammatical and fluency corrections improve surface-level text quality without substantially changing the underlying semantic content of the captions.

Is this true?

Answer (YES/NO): NO